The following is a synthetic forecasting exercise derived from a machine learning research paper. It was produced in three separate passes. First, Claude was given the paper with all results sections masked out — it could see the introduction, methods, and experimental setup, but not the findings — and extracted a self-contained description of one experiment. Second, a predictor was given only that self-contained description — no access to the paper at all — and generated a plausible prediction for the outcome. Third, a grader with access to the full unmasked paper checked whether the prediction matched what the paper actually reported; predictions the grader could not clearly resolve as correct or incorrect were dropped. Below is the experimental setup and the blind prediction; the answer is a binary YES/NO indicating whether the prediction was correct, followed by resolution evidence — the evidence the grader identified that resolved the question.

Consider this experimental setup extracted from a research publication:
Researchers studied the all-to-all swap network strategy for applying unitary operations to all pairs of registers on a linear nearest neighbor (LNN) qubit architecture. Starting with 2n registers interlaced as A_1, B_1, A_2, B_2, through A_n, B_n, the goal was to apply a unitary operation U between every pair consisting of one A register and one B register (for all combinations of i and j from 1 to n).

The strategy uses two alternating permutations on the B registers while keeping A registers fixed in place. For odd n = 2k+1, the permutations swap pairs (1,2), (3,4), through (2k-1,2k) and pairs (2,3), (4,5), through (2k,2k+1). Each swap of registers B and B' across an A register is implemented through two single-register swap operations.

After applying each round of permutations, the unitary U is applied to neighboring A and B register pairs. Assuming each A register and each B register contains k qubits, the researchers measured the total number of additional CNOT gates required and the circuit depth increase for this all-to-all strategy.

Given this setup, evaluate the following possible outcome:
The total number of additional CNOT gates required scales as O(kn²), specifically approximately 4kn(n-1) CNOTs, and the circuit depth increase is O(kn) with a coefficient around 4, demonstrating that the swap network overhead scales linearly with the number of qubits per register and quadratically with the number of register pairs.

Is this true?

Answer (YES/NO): NO